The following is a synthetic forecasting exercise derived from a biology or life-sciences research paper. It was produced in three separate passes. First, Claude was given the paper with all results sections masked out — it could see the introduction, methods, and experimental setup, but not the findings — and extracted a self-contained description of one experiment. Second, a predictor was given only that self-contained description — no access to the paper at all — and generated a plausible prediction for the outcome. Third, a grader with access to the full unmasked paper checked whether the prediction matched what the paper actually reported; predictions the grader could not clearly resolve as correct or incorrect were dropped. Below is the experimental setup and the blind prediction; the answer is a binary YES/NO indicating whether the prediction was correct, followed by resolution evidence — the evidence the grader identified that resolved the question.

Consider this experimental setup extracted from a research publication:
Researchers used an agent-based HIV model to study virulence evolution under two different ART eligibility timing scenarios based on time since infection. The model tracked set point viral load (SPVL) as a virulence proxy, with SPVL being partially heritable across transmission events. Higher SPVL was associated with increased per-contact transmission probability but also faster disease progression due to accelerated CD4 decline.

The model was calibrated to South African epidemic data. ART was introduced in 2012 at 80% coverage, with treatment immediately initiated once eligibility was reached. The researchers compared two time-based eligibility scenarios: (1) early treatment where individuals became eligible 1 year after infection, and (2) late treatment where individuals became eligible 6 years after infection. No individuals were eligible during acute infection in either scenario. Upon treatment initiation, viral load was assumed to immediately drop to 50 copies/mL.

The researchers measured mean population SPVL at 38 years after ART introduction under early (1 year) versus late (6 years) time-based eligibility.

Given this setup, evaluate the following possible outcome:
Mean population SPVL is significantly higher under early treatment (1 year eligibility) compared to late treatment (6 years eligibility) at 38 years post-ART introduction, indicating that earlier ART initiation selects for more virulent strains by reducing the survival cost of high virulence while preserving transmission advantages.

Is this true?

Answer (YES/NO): YES